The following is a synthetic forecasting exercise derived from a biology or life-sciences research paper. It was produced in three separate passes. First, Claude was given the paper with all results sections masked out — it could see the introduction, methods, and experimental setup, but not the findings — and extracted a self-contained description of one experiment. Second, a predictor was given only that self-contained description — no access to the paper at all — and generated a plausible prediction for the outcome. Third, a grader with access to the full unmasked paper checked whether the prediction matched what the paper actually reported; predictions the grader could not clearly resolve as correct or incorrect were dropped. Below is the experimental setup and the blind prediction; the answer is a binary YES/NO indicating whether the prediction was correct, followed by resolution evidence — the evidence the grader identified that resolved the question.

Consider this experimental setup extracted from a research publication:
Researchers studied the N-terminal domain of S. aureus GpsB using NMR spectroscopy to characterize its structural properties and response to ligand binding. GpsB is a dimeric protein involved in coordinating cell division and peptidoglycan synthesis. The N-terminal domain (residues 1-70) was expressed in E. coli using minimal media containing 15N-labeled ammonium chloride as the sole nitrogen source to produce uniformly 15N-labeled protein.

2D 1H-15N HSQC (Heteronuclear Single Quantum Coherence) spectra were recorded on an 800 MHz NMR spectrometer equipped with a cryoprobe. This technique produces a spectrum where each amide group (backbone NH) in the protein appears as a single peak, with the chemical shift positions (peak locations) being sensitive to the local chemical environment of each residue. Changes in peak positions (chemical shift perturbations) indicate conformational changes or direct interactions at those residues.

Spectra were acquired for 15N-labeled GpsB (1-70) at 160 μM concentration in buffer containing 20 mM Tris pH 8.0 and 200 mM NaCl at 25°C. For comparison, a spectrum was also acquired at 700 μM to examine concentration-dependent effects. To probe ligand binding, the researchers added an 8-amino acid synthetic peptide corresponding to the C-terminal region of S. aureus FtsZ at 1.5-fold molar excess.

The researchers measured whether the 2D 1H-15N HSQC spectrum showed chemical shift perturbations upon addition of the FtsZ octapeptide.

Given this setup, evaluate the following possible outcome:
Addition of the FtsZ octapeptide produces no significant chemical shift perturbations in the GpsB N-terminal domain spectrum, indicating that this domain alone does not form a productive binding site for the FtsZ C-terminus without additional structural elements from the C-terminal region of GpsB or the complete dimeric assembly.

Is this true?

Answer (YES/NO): NO